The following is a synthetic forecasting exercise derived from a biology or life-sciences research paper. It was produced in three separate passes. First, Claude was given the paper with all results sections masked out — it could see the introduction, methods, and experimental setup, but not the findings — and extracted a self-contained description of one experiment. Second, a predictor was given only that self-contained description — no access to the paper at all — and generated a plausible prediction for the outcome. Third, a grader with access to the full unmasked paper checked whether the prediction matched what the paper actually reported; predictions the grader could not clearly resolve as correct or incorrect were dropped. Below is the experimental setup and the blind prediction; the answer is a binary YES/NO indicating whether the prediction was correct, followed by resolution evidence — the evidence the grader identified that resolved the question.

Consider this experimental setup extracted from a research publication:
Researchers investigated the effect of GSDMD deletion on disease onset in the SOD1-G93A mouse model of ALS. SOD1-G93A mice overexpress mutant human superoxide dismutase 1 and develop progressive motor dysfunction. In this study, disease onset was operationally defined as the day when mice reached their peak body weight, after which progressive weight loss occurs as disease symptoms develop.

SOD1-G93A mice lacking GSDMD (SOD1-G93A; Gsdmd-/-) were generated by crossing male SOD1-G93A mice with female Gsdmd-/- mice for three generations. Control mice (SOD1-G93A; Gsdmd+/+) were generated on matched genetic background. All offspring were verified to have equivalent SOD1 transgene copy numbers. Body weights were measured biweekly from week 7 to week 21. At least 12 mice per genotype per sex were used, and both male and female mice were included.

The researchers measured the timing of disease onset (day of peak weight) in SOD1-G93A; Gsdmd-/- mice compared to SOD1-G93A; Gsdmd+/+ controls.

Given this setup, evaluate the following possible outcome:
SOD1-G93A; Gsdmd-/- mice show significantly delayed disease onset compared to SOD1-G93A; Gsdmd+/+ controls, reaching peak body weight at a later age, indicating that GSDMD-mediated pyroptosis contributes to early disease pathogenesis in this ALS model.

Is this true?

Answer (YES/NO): NO